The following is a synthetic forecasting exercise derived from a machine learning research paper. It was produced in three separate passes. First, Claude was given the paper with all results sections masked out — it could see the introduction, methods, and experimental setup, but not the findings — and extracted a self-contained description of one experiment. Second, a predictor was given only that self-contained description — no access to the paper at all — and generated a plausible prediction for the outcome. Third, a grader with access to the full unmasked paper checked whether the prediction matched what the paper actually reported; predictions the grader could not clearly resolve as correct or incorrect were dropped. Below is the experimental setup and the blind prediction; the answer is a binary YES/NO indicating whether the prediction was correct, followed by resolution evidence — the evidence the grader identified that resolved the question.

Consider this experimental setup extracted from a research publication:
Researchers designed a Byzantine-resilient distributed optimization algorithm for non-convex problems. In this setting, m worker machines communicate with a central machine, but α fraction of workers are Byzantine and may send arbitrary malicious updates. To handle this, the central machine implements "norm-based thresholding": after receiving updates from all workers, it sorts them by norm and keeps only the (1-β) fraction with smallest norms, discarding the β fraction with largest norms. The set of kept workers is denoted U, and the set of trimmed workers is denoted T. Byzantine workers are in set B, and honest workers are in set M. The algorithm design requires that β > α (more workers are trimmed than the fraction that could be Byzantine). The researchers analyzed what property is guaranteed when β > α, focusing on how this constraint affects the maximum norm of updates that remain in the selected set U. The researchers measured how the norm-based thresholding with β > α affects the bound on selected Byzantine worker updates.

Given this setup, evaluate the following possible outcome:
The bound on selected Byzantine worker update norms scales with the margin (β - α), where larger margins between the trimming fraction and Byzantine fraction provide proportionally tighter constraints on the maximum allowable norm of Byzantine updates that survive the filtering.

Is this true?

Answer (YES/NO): NO